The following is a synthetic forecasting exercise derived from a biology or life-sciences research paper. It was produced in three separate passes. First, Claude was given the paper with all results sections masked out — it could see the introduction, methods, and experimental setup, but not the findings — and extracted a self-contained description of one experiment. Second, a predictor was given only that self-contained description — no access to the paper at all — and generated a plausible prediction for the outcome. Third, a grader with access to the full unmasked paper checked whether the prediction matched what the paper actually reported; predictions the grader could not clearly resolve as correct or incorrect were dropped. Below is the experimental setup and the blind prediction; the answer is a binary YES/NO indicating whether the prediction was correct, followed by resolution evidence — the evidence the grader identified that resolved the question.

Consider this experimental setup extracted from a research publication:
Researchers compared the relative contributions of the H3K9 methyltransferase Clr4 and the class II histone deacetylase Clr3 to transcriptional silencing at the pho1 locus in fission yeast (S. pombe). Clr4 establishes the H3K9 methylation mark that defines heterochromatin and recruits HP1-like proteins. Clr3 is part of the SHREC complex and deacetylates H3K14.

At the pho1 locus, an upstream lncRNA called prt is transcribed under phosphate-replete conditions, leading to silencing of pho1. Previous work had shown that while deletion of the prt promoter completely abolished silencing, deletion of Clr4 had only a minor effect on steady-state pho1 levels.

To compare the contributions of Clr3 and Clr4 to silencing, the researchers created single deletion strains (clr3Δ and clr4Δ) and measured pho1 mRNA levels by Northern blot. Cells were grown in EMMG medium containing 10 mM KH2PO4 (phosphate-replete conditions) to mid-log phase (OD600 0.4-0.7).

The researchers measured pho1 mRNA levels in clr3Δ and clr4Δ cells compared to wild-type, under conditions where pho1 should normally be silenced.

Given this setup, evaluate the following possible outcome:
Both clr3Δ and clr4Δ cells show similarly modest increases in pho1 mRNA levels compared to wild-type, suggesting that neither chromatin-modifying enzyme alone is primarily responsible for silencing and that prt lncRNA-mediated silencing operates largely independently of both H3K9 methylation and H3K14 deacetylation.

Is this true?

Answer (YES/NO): NO